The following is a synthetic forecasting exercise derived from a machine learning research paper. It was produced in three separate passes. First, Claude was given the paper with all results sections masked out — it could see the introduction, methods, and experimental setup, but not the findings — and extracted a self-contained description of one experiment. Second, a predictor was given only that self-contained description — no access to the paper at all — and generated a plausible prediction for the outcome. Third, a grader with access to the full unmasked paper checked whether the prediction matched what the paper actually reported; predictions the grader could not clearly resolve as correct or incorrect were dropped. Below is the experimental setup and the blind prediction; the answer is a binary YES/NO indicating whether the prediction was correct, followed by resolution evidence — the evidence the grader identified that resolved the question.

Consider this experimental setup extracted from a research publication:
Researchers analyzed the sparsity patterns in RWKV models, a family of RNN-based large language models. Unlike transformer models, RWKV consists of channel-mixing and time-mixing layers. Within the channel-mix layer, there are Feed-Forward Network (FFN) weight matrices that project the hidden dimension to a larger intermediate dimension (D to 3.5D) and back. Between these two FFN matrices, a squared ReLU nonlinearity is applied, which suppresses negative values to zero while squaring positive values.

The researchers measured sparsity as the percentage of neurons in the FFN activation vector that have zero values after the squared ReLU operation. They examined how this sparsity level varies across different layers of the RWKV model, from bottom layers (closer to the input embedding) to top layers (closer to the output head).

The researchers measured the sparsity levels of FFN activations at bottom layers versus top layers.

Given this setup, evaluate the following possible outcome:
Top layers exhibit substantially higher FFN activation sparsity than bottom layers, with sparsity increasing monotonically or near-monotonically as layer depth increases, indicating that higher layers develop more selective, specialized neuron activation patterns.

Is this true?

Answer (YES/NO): NO